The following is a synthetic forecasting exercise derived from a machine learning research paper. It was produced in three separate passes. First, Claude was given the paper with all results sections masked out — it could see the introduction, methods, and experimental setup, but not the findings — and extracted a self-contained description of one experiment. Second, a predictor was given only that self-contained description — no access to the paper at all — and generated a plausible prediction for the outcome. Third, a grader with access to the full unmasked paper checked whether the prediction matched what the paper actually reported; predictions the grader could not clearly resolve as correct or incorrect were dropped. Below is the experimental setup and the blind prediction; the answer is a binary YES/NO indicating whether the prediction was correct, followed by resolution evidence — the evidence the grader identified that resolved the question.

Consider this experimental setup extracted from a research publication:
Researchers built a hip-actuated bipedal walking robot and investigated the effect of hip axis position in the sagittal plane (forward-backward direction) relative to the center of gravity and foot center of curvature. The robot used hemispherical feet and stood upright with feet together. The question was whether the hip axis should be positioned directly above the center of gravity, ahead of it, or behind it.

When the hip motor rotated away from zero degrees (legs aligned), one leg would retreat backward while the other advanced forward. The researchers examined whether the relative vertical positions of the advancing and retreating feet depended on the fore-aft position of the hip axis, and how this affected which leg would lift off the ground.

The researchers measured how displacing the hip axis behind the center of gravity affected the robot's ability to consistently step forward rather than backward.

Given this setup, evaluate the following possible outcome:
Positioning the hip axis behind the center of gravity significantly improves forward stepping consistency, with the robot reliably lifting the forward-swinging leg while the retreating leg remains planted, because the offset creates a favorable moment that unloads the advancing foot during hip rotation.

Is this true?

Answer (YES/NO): YES